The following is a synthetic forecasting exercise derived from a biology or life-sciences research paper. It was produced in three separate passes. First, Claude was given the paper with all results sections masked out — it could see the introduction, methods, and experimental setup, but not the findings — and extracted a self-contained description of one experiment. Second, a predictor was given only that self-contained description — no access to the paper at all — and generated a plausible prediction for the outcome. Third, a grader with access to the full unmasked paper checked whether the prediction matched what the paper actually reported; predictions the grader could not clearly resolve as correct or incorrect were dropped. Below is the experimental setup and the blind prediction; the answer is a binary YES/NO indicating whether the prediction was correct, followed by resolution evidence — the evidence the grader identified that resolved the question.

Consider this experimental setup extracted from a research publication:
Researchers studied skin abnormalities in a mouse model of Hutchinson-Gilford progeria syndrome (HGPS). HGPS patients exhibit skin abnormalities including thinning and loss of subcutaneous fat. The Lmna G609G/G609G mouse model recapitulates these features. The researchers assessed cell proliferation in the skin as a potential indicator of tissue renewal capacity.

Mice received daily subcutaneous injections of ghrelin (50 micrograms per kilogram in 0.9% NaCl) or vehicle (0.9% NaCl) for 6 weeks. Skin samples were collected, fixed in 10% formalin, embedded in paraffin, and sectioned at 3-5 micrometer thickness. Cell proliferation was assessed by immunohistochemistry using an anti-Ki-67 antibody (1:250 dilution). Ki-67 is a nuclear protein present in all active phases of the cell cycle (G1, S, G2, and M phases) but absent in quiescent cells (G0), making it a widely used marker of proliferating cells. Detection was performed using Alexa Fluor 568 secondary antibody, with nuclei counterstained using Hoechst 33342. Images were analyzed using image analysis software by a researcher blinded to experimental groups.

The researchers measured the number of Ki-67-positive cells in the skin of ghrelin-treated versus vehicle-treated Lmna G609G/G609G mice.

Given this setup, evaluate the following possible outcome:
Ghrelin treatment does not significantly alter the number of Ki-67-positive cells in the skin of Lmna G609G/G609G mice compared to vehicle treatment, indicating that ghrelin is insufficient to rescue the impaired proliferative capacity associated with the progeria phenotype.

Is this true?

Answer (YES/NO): NO